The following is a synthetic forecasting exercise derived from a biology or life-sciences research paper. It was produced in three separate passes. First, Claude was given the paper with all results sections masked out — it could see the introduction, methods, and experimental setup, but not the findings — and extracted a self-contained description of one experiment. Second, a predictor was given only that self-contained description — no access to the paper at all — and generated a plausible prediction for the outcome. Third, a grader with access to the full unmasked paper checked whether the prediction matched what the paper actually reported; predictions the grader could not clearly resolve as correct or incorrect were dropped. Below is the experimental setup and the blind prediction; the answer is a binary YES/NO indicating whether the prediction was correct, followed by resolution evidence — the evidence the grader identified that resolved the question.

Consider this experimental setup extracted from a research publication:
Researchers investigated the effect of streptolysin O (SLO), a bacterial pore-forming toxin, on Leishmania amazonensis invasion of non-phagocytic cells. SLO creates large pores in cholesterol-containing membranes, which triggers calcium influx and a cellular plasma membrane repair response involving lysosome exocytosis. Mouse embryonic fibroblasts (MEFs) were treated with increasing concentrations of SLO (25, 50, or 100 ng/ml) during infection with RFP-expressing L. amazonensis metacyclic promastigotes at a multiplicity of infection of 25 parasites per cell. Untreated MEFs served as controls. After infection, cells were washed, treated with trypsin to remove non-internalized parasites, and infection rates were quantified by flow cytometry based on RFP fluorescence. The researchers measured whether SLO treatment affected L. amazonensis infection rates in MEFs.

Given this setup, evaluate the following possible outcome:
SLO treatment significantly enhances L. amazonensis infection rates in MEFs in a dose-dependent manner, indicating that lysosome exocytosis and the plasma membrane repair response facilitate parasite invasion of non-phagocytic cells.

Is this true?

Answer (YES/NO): NO